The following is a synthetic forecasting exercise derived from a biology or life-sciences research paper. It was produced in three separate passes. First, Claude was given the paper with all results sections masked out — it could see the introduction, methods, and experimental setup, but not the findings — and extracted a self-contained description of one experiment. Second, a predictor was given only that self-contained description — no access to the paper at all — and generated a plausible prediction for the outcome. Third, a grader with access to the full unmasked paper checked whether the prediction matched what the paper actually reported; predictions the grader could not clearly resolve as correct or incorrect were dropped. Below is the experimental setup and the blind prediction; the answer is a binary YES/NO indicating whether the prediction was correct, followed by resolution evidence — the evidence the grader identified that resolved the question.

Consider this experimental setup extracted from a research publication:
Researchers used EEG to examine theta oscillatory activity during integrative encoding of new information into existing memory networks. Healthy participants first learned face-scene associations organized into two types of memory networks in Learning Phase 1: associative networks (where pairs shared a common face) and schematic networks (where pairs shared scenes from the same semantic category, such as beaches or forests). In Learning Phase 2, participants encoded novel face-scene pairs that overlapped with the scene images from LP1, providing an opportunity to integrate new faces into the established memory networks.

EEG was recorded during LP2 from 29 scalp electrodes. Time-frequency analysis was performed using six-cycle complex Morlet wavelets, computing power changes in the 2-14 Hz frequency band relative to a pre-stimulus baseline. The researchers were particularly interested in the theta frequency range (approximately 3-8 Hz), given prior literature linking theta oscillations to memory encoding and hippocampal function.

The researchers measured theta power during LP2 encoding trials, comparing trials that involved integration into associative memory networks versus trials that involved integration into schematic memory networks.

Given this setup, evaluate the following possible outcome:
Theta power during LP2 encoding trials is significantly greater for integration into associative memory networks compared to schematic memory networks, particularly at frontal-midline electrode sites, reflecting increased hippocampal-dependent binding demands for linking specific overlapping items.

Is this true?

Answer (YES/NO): NO